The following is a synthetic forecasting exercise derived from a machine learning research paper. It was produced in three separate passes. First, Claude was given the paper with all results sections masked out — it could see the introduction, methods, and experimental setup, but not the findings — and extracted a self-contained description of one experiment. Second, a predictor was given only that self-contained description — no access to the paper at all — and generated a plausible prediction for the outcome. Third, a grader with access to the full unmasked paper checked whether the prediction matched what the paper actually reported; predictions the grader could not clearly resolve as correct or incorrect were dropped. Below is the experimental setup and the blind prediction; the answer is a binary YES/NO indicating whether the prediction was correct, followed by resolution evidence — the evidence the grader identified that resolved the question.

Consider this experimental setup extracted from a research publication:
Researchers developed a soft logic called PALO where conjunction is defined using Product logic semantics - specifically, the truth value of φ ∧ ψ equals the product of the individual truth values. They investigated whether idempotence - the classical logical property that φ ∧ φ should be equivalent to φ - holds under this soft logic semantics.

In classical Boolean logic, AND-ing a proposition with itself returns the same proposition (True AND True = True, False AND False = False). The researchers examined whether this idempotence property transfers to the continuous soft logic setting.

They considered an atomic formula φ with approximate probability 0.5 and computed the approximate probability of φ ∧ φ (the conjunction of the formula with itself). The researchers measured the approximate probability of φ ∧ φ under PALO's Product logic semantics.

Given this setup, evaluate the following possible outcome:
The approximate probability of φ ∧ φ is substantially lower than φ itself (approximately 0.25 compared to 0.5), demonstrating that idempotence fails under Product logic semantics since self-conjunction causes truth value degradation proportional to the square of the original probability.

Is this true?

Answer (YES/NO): YES